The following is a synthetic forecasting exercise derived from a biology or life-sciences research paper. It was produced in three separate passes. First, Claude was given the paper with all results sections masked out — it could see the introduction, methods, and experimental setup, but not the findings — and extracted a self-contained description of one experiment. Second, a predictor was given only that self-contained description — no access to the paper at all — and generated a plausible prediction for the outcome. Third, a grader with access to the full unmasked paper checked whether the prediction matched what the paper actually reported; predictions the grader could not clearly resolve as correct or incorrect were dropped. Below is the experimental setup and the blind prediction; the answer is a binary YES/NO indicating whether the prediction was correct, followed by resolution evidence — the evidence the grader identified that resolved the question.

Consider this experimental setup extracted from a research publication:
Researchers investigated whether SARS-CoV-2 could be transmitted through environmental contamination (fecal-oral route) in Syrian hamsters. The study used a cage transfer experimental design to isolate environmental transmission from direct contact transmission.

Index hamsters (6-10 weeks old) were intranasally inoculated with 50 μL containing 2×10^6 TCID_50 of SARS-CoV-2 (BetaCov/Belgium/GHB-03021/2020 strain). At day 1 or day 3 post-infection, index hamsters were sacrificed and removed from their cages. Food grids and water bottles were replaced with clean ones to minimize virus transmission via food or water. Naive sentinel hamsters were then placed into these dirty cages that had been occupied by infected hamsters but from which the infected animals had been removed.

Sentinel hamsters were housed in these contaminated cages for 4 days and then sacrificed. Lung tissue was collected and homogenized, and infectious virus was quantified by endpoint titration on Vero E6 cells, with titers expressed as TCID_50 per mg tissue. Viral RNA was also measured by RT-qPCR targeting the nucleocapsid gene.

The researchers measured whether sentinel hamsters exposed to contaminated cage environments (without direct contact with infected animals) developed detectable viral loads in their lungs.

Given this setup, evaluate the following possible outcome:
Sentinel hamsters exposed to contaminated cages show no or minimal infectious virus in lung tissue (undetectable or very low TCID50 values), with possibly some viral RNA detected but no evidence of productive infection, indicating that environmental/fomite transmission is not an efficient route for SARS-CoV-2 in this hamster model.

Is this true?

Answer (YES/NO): YES